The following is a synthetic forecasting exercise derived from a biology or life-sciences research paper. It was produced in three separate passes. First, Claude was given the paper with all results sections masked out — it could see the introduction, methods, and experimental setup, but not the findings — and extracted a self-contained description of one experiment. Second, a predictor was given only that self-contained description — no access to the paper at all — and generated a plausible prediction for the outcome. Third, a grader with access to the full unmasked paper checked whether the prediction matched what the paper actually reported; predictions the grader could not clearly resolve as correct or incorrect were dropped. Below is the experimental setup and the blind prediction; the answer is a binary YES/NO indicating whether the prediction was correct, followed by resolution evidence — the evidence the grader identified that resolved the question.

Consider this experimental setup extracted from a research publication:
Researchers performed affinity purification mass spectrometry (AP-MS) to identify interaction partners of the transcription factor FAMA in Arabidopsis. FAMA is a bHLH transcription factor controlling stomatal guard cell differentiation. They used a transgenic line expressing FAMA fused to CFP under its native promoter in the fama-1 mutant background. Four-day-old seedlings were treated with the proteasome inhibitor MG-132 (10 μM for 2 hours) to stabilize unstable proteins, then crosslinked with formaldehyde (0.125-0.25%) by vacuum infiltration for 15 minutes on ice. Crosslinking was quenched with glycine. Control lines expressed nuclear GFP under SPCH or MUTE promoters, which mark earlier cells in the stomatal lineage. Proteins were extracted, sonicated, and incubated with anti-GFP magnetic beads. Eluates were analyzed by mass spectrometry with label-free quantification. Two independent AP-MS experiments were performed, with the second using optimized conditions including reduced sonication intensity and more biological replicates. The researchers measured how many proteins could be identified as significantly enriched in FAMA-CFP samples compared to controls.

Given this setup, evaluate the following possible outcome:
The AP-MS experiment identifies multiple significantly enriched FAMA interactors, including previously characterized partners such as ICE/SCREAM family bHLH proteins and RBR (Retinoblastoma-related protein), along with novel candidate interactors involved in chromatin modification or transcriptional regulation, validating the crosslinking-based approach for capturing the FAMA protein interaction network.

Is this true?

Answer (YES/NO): NO